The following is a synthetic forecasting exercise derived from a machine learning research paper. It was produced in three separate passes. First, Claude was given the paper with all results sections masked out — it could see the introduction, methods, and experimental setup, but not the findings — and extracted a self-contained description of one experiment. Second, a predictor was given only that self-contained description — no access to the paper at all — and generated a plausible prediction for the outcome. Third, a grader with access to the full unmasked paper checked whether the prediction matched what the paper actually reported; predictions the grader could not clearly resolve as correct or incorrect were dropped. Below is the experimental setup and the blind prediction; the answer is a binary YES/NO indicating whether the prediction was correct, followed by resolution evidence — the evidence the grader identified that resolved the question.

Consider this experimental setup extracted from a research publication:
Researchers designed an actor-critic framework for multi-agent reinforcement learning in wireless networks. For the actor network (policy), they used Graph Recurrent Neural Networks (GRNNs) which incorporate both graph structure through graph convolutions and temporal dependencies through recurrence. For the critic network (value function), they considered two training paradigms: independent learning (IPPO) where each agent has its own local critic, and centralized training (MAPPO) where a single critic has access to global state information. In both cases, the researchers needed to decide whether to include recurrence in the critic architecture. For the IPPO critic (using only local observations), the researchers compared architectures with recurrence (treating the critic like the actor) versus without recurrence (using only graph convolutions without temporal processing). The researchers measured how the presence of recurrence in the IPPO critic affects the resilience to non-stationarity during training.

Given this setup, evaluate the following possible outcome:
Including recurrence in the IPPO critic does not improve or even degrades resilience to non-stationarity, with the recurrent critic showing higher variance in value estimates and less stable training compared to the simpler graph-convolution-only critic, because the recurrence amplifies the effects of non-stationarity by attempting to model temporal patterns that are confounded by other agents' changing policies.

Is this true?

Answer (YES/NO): NO